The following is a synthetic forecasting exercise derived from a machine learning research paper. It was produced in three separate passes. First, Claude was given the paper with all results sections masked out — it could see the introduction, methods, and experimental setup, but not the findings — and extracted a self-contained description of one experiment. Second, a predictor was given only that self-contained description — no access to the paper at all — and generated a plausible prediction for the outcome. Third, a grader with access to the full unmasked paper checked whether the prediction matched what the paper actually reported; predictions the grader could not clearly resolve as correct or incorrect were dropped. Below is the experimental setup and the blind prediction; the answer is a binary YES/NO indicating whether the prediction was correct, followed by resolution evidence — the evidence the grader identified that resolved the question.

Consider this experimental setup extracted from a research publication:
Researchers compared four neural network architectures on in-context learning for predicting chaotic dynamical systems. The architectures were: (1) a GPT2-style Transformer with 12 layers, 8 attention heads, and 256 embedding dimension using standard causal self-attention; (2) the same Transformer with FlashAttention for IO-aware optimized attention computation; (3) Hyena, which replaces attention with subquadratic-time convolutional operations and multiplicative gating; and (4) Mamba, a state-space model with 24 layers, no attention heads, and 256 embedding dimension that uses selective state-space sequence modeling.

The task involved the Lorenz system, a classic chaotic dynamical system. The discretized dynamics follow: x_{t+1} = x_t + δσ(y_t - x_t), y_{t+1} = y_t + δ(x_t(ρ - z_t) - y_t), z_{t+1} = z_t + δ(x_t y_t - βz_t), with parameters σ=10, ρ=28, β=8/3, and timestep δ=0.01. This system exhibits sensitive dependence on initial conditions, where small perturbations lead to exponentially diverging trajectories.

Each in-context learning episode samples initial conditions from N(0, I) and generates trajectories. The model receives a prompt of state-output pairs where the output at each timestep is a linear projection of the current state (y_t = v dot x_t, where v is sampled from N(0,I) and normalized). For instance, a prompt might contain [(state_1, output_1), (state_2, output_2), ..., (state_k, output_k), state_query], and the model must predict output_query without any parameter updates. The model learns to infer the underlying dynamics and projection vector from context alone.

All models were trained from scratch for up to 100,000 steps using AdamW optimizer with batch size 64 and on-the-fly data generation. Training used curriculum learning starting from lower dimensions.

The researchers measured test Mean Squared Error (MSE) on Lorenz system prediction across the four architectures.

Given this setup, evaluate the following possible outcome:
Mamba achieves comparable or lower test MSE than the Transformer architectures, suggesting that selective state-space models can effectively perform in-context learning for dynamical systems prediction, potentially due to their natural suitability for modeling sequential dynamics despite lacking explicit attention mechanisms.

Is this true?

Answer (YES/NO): YES